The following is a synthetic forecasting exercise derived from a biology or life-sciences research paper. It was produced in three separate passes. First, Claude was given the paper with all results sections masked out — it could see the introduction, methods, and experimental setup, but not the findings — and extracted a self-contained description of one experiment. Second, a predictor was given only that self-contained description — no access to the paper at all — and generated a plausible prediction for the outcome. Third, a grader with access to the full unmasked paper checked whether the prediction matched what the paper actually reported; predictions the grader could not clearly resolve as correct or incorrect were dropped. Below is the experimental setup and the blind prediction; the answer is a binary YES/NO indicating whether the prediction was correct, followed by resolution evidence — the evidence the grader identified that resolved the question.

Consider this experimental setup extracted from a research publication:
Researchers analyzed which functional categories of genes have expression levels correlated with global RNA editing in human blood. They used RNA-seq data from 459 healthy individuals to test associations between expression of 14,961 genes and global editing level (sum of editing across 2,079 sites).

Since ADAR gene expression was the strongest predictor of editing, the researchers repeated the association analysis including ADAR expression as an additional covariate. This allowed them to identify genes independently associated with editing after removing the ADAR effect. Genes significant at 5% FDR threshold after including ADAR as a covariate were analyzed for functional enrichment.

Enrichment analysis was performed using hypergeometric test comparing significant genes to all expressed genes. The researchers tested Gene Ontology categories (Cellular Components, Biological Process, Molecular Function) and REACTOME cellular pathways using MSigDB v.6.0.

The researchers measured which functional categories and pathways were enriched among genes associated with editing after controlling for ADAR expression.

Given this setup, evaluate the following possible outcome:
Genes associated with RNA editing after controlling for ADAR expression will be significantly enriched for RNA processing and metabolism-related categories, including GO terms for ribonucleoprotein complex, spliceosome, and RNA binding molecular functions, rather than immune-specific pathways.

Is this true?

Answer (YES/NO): YES